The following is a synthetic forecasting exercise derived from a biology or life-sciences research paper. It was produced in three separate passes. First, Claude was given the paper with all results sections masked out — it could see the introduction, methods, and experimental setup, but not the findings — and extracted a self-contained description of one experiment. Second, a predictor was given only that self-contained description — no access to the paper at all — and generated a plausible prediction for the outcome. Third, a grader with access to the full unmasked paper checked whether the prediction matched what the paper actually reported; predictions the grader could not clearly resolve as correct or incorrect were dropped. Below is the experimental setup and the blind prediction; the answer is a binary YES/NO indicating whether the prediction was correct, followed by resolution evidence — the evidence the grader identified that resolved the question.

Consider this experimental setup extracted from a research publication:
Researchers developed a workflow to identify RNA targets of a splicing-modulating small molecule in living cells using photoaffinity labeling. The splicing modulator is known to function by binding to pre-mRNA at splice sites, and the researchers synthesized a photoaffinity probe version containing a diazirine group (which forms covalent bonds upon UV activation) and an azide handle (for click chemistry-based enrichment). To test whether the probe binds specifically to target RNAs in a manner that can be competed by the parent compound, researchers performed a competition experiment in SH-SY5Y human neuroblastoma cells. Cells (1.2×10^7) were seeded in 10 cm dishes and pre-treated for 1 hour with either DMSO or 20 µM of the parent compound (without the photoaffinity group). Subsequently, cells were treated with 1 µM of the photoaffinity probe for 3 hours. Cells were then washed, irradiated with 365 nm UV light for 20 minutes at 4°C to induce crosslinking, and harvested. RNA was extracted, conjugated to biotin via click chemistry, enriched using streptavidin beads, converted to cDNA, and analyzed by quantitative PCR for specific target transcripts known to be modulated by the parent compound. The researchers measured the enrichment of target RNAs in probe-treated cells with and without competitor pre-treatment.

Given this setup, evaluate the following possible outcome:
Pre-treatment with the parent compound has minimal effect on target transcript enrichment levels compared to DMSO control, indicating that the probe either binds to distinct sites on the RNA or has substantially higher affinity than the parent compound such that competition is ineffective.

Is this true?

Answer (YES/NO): NO